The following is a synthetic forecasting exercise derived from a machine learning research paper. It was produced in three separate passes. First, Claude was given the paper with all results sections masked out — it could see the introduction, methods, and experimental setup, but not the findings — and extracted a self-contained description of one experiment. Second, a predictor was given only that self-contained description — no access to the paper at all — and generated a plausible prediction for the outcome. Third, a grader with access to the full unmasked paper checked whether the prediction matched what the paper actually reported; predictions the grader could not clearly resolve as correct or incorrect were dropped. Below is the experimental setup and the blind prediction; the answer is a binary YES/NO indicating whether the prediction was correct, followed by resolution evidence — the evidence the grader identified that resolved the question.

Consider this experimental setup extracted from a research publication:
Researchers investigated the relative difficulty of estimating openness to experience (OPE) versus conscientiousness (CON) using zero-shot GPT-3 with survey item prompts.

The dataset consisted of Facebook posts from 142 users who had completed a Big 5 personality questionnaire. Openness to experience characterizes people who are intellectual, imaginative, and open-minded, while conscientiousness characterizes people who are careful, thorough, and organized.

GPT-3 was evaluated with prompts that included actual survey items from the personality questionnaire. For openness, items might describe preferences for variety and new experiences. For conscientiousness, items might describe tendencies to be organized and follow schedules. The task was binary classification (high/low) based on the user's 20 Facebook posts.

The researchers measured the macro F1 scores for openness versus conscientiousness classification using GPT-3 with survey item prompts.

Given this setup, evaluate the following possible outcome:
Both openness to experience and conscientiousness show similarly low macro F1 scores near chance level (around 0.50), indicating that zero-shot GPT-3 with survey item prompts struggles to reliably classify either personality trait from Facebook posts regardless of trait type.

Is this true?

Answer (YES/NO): NO